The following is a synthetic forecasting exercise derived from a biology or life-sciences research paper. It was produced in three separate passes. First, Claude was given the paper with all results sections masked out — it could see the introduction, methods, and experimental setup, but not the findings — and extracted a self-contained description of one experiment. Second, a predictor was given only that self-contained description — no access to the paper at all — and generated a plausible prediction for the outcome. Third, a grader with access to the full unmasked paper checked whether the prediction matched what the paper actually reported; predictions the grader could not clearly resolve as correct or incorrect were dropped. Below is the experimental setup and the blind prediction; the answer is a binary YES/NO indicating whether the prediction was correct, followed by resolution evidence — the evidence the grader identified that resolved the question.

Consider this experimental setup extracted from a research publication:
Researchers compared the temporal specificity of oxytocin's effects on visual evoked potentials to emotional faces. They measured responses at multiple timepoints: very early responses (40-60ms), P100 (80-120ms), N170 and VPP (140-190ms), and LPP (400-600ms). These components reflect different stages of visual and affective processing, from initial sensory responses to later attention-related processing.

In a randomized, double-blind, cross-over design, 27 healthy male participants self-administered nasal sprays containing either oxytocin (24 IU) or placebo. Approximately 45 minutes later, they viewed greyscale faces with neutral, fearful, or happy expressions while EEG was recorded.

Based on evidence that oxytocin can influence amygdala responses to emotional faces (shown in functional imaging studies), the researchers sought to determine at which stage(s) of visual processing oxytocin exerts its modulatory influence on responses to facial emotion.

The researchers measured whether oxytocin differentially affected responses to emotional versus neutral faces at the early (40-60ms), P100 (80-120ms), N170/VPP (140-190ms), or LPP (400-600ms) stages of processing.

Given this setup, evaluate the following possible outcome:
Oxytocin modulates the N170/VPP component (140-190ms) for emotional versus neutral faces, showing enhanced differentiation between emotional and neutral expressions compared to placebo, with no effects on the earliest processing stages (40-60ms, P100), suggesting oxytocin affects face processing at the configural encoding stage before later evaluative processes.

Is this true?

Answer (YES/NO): NO